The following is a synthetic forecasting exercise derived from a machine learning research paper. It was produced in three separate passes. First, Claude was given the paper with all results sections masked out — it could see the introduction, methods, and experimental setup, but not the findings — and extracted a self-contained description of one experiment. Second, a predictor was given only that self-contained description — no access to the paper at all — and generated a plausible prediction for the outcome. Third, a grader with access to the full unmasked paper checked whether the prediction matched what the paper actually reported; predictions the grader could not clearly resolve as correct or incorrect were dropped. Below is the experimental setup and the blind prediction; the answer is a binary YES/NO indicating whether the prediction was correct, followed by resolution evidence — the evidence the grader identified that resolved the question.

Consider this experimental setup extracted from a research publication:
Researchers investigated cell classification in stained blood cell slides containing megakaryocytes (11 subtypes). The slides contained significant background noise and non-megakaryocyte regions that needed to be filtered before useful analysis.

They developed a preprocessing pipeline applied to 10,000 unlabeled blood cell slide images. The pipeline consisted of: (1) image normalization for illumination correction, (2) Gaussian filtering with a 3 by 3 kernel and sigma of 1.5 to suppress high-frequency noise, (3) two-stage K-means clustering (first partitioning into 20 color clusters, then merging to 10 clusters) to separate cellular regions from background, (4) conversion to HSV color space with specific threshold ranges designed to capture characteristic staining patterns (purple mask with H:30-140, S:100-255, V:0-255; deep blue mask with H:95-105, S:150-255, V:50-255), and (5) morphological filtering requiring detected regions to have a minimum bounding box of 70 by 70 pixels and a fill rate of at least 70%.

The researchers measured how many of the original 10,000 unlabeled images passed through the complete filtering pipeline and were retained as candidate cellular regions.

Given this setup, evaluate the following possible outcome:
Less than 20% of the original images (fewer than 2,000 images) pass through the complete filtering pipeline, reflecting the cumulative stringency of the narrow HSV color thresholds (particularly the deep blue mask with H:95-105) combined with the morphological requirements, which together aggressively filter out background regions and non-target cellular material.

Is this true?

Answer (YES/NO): NO